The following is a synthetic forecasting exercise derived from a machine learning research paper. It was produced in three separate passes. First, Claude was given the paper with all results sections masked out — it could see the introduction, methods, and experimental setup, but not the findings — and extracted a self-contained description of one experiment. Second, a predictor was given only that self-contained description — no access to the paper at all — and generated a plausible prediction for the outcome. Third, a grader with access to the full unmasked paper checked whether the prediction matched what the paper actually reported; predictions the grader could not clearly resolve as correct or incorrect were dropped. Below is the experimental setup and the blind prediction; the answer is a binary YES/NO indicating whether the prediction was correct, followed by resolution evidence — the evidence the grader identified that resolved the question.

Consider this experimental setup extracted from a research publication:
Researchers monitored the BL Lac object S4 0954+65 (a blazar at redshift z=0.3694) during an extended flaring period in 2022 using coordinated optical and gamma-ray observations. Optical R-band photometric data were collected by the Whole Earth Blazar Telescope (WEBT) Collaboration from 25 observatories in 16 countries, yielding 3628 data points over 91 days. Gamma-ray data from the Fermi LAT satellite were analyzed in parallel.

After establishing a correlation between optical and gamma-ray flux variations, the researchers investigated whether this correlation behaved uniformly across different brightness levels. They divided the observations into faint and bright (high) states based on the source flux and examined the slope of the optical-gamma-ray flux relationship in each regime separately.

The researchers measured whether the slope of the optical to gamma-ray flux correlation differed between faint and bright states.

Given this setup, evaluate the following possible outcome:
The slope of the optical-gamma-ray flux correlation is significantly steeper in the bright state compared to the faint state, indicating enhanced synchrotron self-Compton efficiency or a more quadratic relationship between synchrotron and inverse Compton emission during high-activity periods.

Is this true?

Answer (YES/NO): YES